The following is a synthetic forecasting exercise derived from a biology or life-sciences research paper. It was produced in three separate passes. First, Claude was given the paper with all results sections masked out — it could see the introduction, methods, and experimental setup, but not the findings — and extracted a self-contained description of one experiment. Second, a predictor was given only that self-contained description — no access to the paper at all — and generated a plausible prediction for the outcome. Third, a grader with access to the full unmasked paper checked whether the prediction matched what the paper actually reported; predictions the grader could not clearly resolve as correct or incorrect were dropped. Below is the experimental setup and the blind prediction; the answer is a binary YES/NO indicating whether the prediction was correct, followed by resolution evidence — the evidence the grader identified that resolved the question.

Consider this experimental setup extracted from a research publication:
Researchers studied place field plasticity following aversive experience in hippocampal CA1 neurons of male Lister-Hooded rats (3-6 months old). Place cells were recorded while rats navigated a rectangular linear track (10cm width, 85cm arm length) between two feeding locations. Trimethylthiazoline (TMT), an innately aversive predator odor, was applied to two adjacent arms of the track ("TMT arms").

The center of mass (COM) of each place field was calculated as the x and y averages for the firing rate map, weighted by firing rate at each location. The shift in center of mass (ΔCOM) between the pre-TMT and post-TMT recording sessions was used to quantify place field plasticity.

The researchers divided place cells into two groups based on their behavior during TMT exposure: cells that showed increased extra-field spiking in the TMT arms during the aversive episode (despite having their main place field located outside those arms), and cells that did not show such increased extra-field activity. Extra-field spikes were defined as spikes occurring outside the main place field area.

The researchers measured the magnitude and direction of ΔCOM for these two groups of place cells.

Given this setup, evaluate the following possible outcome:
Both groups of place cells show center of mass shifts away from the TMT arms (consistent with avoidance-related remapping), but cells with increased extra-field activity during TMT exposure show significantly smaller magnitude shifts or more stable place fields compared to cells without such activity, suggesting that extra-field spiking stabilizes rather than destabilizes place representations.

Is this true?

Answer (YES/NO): NO